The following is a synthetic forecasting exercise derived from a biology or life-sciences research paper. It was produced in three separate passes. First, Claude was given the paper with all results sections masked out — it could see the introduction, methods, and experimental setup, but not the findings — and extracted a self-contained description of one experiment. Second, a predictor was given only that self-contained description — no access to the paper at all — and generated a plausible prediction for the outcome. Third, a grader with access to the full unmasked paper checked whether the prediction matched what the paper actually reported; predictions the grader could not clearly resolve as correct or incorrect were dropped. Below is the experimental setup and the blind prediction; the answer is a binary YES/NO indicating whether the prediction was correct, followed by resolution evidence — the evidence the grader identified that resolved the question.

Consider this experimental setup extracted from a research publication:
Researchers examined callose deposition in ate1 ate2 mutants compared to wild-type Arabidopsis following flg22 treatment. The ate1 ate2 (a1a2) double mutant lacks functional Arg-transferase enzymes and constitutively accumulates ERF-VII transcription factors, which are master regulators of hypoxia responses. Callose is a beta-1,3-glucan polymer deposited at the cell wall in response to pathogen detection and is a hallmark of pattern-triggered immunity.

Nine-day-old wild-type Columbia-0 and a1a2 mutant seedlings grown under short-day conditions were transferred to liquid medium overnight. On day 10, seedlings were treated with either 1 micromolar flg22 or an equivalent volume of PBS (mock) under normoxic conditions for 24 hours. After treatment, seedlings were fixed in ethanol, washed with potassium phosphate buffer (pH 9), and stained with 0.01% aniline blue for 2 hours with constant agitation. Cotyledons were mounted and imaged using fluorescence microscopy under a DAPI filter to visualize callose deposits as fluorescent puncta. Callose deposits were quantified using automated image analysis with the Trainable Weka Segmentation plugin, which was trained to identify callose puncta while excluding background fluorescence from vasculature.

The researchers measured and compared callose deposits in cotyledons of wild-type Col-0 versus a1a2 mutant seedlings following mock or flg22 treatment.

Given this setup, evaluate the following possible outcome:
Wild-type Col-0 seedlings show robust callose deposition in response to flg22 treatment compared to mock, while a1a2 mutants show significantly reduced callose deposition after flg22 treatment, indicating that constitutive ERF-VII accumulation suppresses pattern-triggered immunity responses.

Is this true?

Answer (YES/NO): NO